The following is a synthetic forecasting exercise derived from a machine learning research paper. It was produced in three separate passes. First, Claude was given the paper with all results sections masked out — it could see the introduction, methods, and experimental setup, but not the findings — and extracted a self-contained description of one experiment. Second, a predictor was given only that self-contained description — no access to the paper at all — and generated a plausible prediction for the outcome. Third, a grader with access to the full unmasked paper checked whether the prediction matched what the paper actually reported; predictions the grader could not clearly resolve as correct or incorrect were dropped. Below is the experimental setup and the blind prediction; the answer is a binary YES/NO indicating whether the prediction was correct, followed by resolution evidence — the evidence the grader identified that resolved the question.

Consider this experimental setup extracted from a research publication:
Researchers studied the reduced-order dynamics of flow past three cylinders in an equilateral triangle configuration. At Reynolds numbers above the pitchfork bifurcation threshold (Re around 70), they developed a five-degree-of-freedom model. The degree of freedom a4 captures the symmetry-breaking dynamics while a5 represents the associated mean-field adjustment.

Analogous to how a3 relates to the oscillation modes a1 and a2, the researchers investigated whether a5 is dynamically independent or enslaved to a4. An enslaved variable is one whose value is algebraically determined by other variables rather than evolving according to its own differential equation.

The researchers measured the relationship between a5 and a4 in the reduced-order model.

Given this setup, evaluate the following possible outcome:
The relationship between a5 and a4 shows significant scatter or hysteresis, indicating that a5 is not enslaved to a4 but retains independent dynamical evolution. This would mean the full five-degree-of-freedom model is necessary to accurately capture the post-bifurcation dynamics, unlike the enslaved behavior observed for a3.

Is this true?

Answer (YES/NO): NO